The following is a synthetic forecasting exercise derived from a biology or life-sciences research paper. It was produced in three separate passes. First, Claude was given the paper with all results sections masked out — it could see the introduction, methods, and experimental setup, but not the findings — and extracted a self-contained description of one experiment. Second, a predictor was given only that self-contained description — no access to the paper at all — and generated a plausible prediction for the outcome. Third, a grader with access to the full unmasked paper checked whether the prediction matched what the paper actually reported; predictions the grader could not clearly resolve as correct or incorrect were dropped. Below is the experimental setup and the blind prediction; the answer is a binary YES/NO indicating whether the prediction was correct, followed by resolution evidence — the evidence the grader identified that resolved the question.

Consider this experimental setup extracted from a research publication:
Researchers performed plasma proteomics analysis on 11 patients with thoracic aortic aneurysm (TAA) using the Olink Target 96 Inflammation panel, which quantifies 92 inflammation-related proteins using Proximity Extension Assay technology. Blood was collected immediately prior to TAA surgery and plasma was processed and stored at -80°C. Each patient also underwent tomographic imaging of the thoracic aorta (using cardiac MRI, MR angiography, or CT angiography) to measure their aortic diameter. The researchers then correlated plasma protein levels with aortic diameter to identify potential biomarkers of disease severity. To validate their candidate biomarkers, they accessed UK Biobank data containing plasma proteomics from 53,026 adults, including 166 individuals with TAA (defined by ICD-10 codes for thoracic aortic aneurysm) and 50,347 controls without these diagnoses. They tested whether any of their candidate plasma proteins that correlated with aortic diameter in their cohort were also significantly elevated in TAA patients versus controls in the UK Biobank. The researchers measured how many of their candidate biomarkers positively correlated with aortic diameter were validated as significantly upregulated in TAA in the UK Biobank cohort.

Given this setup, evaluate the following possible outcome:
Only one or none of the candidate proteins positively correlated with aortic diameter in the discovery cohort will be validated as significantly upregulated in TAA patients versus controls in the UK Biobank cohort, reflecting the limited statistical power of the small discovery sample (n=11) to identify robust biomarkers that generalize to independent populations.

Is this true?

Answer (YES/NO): YES